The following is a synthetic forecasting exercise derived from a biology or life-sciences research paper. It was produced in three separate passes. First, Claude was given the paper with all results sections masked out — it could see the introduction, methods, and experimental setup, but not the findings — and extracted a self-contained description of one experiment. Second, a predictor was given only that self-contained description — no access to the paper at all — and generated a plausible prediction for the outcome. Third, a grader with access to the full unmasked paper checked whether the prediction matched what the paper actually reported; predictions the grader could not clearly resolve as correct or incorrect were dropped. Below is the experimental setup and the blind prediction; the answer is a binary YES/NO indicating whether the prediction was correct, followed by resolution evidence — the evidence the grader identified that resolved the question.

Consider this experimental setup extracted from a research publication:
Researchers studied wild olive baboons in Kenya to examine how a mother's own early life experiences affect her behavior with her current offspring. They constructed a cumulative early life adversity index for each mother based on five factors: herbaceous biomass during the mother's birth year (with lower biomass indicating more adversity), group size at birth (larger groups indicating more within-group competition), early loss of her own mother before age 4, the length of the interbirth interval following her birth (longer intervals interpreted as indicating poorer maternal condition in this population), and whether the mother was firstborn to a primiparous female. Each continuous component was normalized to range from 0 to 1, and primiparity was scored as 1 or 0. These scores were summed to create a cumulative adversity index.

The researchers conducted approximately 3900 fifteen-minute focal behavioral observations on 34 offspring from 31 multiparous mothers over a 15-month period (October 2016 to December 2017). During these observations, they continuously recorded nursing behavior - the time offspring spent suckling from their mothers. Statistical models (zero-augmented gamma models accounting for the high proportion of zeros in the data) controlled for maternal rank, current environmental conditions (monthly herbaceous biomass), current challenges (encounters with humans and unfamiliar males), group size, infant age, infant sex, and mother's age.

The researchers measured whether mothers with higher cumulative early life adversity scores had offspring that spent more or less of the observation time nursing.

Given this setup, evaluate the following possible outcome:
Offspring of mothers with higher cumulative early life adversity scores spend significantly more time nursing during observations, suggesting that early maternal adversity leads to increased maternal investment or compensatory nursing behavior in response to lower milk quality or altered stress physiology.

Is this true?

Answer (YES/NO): YES